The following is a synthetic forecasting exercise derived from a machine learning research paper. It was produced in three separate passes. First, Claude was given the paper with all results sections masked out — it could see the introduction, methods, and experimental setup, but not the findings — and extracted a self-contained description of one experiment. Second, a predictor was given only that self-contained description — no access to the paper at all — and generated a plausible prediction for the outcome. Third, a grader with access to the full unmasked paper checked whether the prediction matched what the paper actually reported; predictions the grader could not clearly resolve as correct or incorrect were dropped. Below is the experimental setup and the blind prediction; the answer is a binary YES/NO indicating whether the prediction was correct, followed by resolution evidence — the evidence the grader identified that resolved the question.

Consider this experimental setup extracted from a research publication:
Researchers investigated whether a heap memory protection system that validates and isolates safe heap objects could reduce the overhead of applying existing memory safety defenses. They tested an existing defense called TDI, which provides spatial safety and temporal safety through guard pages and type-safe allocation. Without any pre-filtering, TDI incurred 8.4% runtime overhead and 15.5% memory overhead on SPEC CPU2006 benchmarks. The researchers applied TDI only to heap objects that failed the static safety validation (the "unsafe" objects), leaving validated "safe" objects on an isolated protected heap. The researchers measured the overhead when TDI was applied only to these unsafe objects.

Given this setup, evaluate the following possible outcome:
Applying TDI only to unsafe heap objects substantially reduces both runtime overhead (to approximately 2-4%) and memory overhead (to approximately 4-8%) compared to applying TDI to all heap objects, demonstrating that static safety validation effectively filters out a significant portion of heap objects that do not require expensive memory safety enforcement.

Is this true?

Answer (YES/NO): NO